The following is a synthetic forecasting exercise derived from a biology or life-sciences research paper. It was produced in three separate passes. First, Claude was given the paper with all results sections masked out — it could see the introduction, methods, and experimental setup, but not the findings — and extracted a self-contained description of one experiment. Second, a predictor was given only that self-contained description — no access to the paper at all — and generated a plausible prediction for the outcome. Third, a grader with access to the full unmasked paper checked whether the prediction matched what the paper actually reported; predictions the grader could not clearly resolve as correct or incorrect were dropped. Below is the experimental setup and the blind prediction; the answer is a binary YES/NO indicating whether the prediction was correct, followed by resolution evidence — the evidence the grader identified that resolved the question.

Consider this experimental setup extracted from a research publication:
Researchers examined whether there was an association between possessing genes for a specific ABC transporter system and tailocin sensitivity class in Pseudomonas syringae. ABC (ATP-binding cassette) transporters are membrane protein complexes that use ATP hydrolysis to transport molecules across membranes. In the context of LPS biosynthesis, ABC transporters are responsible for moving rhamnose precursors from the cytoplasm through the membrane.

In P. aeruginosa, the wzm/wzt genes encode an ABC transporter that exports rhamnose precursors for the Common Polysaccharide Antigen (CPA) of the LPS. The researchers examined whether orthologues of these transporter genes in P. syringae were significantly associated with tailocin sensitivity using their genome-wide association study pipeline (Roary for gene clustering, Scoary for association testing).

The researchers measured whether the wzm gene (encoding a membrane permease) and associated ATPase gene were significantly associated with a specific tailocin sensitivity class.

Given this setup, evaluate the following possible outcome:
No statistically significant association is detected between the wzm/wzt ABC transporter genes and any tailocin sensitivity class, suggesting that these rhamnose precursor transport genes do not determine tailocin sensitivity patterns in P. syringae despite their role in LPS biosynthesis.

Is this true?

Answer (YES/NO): NO